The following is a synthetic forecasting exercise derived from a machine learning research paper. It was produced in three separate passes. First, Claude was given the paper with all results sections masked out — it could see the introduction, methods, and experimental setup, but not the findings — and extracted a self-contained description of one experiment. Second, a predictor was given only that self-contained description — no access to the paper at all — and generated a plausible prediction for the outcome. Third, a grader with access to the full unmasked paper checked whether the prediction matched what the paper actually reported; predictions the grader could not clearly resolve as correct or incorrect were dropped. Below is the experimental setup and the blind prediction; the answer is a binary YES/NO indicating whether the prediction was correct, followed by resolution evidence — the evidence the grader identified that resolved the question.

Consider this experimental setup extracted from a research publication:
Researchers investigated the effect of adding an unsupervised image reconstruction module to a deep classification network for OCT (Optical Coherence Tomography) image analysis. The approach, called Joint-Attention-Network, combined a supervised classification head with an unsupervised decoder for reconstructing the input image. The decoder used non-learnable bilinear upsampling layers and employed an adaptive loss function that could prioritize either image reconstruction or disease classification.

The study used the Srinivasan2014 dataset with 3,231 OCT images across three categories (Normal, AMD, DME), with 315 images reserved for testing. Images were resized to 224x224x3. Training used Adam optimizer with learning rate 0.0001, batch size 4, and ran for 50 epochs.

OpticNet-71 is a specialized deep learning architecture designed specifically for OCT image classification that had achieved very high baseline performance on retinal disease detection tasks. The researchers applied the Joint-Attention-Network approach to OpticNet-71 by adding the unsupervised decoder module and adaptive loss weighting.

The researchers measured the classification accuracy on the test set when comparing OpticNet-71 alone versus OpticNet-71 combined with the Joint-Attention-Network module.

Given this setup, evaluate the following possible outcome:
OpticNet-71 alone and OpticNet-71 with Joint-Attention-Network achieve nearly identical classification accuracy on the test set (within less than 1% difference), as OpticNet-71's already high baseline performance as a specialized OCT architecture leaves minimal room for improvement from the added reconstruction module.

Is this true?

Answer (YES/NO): YES